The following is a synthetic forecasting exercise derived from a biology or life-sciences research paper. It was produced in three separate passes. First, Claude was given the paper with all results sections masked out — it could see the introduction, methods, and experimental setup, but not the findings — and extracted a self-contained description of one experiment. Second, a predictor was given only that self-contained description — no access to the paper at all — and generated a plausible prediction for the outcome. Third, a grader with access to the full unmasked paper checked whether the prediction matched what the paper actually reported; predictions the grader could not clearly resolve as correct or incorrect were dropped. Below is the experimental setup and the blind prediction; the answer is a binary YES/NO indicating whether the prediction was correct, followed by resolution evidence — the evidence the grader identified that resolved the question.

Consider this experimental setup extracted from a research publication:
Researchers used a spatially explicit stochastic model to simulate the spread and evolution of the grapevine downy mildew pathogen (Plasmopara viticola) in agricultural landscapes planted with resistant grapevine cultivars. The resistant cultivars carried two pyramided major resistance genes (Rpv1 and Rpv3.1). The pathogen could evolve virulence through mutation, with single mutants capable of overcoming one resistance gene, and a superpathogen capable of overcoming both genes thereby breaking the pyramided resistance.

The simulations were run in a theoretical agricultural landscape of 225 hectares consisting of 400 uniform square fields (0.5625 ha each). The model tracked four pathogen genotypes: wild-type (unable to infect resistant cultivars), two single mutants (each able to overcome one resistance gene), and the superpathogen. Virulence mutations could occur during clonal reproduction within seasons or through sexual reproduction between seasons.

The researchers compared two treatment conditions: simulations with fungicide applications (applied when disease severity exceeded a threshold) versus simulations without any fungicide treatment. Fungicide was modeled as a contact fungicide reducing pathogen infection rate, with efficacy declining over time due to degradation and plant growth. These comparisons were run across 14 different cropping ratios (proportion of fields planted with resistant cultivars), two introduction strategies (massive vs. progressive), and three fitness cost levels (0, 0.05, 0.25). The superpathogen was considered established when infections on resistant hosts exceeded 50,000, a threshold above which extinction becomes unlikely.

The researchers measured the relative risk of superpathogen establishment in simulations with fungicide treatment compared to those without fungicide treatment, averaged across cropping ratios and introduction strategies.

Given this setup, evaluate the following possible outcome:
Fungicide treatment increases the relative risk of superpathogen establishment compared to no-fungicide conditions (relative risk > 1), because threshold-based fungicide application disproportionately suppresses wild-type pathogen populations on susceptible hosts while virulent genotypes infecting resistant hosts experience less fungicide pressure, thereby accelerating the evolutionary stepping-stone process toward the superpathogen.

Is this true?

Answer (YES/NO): NO